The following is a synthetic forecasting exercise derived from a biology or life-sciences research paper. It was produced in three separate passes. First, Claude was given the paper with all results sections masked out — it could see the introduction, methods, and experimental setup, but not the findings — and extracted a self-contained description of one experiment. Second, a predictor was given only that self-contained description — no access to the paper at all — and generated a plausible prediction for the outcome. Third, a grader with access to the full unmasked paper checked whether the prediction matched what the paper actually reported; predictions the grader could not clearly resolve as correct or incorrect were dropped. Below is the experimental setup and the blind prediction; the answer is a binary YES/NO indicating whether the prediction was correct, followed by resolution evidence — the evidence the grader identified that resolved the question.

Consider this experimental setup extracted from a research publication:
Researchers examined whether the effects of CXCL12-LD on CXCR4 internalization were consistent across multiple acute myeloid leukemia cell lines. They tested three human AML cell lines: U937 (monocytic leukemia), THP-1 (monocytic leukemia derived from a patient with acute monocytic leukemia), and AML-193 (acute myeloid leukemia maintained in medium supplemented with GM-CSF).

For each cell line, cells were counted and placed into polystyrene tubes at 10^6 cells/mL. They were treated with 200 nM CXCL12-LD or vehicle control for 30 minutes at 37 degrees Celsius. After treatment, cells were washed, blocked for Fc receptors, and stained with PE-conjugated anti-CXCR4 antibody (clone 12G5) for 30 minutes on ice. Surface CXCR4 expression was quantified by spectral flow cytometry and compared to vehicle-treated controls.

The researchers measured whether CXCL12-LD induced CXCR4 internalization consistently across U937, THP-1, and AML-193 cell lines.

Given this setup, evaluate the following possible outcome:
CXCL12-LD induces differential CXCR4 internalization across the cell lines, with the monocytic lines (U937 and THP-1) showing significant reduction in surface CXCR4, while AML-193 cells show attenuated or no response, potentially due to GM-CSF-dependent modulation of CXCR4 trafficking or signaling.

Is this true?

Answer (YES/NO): NO